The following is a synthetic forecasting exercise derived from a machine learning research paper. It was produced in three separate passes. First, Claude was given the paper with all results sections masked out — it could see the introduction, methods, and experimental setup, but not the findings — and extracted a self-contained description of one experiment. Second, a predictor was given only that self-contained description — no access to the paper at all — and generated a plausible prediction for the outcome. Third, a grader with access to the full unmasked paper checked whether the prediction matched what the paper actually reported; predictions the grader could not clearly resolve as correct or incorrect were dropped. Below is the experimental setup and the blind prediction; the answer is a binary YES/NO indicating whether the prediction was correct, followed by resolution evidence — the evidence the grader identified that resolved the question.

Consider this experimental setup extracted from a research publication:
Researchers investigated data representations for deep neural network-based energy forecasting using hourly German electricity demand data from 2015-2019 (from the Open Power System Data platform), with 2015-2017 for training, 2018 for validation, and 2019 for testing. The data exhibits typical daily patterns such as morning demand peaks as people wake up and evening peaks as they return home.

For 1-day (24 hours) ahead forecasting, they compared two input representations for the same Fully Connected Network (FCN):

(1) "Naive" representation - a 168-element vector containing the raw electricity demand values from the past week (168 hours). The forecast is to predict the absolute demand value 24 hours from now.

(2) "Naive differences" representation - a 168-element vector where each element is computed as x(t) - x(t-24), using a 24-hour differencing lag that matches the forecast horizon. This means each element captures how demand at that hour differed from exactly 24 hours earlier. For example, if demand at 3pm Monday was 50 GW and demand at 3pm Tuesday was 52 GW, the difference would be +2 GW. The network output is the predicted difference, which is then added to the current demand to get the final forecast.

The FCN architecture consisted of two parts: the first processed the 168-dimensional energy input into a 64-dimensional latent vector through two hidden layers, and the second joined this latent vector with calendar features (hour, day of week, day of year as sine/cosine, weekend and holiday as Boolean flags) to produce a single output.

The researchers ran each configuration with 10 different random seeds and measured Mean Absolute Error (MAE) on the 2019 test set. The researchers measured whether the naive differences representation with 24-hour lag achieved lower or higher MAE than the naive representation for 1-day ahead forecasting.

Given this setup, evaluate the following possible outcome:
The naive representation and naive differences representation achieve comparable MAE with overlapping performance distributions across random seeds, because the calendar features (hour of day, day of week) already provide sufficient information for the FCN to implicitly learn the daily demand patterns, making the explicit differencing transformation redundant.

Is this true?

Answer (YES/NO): NO